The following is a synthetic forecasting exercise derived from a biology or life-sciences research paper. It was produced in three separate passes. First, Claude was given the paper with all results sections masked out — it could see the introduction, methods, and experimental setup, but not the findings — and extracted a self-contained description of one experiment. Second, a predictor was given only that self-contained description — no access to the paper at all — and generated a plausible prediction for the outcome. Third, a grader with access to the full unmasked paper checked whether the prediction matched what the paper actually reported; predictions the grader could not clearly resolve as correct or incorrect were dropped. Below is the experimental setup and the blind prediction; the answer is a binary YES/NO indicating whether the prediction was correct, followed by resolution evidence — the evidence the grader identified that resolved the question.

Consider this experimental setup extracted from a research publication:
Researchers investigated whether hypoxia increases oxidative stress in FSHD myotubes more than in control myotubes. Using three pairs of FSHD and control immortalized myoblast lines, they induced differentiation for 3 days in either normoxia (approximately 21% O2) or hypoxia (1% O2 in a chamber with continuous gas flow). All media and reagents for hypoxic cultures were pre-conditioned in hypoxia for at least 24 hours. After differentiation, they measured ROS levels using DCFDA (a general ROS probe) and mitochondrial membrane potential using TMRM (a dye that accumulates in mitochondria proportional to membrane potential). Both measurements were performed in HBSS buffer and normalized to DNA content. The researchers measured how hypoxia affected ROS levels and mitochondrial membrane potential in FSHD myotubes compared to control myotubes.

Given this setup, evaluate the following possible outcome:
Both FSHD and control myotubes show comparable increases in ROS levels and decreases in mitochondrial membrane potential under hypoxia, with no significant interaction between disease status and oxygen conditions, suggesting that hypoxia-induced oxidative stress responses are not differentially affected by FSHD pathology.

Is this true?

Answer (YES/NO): NO